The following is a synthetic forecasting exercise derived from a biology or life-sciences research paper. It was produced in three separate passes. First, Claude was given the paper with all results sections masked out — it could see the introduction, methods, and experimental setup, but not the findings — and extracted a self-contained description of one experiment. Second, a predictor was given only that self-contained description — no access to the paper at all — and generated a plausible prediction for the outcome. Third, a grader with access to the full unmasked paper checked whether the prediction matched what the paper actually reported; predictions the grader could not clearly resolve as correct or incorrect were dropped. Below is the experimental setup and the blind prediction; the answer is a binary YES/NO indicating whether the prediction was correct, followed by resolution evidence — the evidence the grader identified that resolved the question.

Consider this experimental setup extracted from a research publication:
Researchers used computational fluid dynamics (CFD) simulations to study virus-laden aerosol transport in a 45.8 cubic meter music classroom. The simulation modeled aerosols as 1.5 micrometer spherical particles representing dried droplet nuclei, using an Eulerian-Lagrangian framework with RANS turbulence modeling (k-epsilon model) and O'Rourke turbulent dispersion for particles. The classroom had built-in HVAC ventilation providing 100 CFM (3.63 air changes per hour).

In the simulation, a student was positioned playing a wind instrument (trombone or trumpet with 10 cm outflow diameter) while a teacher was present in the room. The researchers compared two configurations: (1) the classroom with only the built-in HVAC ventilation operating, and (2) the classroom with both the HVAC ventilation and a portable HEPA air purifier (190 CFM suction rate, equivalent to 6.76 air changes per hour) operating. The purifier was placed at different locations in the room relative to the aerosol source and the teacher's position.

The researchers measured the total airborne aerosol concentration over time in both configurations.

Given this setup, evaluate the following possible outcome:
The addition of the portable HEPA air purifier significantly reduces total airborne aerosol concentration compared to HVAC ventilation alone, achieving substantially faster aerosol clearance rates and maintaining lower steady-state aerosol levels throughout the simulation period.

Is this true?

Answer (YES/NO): NO